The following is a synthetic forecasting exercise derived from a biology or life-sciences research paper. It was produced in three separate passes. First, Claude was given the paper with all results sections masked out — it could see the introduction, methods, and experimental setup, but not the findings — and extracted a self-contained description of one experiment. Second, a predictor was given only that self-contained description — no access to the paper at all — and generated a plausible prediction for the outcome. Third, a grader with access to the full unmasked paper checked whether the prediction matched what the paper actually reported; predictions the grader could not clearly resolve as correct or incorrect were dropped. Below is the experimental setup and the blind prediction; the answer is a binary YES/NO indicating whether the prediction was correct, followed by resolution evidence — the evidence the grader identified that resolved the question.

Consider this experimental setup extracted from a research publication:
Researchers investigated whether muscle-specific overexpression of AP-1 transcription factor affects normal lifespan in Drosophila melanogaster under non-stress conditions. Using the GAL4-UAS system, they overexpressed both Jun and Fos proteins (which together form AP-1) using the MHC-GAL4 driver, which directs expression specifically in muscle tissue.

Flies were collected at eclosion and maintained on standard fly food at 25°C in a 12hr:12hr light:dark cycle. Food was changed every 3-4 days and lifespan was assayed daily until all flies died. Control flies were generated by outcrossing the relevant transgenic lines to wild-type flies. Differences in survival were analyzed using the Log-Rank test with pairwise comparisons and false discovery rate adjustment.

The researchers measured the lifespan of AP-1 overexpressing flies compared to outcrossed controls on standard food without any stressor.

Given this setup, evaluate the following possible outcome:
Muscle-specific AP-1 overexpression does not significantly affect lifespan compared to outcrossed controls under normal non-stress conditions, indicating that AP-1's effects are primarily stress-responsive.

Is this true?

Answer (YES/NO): YES